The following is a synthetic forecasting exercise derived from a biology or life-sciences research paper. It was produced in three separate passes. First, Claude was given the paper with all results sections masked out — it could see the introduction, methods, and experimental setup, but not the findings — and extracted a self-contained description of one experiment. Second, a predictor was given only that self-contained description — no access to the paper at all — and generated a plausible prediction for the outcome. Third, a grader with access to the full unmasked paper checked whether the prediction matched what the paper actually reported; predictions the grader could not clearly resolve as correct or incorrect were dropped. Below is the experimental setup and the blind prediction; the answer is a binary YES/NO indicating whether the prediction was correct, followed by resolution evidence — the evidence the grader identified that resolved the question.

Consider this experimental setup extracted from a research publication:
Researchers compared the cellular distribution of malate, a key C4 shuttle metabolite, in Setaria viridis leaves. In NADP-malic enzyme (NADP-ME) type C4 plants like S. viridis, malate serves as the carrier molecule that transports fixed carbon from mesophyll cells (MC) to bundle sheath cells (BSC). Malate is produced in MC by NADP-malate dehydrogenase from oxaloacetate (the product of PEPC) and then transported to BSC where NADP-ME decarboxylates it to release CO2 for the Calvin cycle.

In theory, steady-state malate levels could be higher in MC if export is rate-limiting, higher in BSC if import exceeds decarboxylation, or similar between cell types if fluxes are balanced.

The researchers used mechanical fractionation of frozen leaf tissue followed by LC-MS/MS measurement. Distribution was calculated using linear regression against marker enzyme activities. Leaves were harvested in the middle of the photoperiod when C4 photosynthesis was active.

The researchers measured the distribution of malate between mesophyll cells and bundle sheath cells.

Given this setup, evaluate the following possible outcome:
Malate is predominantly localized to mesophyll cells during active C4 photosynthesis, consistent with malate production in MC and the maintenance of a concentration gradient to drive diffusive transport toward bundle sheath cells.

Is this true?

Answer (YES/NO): NO